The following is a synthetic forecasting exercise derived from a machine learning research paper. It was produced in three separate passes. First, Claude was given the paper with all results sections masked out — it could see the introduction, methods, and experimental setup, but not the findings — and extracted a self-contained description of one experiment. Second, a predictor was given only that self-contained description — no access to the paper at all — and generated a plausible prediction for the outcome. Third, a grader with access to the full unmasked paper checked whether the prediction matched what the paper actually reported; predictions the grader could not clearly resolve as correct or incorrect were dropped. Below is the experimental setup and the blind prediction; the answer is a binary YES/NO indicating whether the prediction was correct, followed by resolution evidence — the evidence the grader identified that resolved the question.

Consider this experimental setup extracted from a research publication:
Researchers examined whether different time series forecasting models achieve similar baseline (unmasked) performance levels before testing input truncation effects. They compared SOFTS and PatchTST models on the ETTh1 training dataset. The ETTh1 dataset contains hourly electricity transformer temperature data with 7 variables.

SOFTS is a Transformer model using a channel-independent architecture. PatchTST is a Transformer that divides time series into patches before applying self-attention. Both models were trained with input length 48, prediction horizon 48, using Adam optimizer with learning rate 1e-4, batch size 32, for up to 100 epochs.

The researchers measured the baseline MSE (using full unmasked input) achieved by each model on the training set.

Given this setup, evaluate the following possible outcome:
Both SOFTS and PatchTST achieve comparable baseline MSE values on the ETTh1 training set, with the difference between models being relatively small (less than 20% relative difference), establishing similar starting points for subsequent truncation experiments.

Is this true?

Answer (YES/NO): NO